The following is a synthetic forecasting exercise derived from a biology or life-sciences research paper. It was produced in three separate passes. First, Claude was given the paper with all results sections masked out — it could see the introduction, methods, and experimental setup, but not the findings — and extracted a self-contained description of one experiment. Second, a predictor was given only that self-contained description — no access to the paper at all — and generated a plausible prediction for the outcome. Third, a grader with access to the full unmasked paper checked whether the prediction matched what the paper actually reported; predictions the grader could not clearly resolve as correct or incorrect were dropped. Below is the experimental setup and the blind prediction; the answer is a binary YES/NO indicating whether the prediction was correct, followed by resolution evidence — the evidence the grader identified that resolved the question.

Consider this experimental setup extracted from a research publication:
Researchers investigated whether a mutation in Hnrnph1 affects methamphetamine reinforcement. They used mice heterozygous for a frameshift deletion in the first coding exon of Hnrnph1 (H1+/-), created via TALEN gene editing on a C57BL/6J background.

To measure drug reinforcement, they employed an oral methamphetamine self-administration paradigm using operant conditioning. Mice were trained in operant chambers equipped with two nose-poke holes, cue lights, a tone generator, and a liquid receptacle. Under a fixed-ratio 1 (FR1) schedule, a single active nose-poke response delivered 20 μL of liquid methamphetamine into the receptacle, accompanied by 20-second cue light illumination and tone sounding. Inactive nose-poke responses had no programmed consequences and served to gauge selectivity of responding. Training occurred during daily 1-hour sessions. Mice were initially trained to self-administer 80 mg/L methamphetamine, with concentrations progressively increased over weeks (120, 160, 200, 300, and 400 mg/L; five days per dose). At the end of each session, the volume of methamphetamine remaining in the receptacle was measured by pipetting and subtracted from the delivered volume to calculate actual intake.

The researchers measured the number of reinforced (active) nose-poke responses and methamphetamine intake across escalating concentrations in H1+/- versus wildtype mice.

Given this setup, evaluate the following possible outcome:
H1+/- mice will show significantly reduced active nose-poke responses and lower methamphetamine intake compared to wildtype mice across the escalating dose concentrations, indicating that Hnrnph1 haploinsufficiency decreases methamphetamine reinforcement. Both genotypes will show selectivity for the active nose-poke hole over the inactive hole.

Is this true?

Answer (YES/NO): NO